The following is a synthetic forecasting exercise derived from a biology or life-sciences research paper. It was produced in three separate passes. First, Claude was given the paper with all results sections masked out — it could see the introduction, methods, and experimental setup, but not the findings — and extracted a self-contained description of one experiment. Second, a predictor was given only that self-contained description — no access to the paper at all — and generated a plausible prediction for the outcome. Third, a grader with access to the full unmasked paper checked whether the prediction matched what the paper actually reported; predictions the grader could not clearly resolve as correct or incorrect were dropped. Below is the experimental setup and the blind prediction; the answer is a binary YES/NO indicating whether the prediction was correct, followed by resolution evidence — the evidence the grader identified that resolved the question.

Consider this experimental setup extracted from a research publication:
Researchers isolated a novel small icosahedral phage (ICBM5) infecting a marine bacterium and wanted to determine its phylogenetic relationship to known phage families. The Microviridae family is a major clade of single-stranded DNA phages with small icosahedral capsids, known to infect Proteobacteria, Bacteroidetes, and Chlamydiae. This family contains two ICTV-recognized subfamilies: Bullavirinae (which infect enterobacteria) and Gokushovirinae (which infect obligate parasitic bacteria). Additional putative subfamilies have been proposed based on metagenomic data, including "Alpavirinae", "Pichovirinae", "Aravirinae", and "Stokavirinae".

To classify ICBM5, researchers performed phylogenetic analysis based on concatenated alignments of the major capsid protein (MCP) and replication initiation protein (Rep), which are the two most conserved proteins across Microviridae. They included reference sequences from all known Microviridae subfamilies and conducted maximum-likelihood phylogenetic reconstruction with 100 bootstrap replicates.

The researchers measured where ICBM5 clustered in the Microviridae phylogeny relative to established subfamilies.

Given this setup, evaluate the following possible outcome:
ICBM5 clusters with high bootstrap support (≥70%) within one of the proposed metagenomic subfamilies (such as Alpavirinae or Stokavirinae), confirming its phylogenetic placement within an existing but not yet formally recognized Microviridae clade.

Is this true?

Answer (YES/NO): NO